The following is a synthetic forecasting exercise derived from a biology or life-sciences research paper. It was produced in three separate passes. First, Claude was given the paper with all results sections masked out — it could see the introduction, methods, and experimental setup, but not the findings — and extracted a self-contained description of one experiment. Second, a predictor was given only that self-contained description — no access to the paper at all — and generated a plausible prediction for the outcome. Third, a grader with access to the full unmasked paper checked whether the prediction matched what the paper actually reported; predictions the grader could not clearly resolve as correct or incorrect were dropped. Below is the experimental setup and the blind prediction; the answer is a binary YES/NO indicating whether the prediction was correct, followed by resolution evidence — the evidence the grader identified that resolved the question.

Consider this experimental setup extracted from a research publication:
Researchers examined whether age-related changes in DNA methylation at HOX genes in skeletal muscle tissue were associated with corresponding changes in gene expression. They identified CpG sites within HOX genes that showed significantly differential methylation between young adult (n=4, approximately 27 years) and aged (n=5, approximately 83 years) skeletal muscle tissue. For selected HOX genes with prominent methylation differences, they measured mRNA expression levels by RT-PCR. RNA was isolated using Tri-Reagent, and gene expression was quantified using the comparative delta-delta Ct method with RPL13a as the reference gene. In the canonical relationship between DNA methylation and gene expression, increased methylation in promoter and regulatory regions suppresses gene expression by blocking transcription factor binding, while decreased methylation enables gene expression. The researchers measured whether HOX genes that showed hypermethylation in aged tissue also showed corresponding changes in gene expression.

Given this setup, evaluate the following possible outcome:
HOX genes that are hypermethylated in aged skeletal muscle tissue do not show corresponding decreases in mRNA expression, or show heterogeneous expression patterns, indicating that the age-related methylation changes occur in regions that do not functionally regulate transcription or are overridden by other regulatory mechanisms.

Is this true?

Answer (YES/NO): YES